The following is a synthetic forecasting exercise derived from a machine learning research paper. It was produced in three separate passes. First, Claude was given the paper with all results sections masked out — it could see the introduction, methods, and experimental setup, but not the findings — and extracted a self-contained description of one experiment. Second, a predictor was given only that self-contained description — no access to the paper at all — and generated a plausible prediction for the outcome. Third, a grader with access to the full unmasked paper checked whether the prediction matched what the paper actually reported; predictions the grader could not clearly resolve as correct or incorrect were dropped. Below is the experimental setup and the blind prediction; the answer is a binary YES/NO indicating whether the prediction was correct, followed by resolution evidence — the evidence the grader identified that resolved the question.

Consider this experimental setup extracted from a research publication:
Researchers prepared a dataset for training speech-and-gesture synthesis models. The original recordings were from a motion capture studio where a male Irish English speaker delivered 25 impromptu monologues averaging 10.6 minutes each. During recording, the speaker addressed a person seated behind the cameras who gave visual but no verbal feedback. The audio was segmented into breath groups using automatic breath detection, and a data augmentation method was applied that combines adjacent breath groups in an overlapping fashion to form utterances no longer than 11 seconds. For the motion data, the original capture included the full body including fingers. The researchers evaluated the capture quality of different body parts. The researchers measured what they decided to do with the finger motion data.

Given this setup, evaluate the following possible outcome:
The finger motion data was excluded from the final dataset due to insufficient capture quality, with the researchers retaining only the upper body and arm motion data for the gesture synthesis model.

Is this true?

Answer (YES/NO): YES